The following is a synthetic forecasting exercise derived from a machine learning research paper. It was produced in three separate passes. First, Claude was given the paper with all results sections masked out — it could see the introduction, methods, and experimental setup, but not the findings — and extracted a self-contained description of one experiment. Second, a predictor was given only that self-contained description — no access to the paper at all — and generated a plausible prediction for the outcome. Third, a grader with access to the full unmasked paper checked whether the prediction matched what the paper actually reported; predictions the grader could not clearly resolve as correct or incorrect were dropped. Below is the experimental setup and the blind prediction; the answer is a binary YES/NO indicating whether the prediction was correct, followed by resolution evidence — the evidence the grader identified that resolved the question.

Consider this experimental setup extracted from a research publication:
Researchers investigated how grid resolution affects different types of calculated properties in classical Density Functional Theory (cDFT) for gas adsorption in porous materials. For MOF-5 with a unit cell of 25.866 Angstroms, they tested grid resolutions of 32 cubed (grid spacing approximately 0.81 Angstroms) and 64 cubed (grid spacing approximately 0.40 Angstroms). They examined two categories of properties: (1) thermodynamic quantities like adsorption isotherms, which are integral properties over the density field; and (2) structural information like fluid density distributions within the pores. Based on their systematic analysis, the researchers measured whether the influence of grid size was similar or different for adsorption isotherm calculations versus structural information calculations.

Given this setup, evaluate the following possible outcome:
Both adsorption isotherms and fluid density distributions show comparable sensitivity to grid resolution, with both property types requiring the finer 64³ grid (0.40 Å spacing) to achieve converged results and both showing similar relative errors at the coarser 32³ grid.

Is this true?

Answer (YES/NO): NO